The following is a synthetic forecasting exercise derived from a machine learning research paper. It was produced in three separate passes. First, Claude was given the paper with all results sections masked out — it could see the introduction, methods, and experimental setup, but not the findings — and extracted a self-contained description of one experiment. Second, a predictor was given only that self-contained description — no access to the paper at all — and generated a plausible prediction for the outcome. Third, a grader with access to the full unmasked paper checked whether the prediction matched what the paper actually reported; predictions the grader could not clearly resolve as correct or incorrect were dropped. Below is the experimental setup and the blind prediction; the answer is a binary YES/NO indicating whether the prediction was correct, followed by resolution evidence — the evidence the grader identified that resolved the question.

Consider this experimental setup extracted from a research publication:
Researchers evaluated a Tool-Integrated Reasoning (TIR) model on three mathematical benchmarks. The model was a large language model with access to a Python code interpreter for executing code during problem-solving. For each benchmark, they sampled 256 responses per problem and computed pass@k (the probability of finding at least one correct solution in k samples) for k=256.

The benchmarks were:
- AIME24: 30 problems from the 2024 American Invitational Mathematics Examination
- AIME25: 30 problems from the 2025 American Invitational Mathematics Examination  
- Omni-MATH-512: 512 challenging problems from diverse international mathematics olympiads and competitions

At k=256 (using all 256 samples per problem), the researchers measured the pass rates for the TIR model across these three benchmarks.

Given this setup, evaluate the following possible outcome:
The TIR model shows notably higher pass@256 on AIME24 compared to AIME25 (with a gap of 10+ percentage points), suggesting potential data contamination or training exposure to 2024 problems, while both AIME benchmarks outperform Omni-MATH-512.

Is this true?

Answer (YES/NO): NO